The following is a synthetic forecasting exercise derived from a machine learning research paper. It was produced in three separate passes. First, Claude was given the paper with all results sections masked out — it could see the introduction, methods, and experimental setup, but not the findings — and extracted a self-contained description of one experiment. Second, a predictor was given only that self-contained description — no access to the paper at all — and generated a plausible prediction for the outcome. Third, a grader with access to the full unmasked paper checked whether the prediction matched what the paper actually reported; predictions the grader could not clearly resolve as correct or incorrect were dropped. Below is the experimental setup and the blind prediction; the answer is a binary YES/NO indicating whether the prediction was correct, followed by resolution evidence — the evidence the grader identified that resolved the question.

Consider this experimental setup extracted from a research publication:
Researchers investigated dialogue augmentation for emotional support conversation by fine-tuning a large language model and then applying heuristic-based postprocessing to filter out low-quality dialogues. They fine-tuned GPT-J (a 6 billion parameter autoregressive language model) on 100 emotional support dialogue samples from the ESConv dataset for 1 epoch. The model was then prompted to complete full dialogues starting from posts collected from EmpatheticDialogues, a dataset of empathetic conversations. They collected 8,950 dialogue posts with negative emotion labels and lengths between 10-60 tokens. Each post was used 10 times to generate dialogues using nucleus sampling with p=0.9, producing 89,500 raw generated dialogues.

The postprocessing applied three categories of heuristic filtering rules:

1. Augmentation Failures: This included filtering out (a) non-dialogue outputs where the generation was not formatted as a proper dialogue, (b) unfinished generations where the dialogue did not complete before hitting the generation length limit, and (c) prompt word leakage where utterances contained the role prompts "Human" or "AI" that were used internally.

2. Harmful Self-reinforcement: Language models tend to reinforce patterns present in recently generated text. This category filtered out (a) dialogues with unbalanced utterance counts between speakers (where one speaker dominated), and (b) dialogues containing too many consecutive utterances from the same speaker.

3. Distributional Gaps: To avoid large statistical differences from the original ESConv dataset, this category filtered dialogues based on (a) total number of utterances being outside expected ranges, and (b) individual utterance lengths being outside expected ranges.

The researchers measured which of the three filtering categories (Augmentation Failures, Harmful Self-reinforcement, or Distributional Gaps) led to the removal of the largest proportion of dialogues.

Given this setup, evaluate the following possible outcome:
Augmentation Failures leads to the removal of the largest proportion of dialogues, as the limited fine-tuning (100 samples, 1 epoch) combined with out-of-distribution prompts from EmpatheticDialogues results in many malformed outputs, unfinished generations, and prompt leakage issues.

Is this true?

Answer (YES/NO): NO